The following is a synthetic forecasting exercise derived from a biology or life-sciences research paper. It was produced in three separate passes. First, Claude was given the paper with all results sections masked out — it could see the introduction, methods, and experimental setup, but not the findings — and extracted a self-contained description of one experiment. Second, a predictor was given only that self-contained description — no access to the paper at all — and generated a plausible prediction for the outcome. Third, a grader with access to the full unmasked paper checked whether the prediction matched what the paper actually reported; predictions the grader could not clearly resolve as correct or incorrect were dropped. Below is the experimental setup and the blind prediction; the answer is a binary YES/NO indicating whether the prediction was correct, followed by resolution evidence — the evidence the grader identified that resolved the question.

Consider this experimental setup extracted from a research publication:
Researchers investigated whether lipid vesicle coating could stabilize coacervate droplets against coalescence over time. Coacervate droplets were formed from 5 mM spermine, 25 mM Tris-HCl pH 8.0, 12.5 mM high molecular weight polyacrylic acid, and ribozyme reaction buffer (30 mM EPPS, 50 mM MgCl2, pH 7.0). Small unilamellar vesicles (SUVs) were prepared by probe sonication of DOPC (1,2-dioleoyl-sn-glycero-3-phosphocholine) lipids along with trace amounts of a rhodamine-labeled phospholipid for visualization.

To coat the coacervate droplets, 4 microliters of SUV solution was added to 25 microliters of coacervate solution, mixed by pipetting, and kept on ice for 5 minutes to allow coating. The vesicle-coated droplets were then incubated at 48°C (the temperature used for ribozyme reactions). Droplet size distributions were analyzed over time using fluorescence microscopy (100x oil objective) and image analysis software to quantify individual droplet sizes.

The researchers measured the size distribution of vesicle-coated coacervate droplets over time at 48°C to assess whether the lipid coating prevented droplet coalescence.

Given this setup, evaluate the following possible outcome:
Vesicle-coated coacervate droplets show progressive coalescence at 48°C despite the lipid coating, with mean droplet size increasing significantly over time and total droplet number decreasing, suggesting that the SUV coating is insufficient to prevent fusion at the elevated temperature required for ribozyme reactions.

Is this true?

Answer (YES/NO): NO